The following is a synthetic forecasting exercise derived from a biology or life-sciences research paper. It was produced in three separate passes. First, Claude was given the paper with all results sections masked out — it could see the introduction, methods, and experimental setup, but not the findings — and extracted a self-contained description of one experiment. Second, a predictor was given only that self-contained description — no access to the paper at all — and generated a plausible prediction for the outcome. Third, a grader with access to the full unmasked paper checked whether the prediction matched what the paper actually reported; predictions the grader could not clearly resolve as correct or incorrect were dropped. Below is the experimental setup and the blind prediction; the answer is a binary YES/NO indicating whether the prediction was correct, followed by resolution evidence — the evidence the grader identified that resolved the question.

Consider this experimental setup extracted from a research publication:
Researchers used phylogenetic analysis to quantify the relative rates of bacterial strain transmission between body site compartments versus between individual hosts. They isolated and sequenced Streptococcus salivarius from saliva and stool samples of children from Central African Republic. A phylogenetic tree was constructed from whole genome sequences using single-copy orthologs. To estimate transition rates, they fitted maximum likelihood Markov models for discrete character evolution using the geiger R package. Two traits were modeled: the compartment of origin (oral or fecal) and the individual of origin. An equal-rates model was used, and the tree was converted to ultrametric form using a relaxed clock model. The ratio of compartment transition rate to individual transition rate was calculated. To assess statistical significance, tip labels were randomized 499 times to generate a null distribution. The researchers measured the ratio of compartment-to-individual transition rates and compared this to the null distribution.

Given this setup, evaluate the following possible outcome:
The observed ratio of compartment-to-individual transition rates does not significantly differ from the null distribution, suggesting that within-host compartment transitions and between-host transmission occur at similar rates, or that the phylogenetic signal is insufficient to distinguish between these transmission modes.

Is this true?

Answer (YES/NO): NO